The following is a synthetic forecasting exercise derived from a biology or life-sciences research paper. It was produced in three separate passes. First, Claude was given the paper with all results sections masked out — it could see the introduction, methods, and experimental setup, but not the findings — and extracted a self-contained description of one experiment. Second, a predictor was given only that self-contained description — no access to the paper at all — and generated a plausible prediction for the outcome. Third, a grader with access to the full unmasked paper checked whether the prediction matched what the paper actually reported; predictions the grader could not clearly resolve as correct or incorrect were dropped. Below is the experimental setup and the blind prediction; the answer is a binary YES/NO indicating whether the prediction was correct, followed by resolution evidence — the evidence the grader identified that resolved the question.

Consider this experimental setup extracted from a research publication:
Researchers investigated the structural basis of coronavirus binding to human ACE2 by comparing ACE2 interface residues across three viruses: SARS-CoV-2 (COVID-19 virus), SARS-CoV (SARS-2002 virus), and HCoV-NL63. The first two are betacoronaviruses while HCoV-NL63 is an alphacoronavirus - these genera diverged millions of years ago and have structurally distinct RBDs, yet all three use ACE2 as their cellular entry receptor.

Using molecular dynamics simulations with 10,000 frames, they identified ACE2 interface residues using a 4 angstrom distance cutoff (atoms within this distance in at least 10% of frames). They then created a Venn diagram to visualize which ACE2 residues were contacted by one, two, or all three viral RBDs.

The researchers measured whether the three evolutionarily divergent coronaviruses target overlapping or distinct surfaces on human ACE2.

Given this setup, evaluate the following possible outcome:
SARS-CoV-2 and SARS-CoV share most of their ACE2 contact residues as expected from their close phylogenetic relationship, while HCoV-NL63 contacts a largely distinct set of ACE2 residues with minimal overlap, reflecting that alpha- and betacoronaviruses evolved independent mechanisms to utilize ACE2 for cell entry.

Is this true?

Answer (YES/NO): YES